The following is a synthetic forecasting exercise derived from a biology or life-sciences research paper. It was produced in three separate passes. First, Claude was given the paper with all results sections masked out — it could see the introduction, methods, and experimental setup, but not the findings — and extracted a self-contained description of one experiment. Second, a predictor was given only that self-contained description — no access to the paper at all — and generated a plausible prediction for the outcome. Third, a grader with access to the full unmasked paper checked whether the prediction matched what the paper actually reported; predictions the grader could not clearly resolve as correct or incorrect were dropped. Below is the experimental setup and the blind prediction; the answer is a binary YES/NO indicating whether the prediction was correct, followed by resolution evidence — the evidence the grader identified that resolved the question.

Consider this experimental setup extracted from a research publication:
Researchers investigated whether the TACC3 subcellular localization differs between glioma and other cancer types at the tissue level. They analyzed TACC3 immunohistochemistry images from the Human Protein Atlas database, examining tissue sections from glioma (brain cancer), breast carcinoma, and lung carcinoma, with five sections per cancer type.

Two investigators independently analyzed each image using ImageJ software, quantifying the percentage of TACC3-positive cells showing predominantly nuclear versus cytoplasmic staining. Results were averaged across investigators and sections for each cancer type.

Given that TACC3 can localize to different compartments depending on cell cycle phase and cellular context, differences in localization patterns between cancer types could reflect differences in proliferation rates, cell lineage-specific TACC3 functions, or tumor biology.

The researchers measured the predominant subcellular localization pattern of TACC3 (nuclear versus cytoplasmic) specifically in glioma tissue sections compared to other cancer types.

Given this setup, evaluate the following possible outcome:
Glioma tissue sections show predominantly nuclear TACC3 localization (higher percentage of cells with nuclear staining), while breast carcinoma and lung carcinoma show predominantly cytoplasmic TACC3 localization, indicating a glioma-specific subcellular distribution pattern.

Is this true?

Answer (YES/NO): NO